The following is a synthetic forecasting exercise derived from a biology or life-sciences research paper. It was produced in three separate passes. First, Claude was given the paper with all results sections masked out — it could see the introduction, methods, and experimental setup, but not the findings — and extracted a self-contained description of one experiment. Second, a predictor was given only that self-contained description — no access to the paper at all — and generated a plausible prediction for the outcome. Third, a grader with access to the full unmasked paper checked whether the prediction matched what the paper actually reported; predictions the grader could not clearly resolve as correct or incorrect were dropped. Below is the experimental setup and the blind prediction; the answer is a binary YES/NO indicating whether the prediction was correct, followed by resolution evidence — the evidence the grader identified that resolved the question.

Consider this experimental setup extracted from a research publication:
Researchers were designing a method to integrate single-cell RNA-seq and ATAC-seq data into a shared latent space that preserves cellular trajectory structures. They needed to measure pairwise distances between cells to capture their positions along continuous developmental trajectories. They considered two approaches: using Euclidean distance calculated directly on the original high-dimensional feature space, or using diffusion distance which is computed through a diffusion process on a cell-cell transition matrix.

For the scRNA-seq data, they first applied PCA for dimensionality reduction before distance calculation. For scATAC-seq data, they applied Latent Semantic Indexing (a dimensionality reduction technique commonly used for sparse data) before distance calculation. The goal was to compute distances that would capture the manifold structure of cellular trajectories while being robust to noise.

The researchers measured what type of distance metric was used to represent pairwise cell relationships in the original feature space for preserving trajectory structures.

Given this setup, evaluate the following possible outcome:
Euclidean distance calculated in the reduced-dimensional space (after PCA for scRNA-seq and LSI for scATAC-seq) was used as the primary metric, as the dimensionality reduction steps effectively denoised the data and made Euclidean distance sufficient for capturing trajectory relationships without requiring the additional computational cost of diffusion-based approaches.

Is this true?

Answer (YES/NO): NO